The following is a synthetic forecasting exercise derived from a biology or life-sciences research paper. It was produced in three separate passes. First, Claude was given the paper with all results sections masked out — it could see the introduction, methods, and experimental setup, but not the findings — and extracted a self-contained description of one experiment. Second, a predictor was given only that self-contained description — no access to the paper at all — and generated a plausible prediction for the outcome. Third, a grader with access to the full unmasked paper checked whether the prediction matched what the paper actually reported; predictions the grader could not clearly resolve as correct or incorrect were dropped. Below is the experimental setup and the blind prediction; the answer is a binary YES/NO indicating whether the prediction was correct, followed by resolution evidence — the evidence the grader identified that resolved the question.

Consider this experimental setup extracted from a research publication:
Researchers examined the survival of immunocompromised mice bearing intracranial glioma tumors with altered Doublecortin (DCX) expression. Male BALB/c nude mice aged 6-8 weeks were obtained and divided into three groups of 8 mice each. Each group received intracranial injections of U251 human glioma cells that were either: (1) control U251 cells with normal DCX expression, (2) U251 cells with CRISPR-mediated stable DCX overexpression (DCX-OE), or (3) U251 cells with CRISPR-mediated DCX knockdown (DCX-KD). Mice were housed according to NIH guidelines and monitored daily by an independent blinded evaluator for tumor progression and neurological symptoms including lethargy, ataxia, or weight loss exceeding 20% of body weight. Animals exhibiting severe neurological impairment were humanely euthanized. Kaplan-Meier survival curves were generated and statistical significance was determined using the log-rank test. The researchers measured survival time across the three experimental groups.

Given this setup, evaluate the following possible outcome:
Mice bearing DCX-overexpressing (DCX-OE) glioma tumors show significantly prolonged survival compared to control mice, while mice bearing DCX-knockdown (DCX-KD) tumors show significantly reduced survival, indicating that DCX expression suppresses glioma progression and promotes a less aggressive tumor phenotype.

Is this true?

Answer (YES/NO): NO